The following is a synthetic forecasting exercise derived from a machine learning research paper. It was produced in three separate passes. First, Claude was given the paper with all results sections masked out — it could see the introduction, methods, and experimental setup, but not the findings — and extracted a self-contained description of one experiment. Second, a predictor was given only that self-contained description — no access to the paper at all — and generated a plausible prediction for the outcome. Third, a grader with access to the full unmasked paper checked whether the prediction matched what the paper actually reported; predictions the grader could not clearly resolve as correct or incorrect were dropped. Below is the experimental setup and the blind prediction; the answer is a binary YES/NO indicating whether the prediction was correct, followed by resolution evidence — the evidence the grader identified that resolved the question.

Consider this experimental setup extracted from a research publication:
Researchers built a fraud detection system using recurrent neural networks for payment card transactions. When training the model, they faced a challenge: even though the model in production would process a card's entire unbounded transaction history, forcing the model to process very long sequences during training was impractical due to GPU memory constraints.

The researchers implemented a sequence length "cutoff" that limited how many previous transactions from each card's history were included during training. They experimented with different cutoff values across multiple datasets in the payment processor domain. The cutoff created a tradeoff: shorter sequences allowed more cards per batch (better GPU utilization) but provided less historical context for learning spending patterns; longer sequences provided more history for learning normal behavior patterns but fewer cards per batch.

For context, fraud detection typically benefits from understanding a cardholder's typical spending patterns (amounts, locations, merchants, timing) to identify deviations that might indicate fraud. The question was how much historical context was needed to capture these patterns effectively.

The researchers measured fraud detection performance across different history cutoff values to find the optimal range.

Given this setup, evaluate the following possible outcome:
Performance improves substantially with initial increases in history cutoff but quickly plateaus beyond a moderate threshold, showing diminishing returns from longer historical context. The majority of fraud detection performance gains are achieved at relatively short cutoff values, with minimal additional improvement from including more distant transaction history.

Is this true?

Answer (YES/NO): YES